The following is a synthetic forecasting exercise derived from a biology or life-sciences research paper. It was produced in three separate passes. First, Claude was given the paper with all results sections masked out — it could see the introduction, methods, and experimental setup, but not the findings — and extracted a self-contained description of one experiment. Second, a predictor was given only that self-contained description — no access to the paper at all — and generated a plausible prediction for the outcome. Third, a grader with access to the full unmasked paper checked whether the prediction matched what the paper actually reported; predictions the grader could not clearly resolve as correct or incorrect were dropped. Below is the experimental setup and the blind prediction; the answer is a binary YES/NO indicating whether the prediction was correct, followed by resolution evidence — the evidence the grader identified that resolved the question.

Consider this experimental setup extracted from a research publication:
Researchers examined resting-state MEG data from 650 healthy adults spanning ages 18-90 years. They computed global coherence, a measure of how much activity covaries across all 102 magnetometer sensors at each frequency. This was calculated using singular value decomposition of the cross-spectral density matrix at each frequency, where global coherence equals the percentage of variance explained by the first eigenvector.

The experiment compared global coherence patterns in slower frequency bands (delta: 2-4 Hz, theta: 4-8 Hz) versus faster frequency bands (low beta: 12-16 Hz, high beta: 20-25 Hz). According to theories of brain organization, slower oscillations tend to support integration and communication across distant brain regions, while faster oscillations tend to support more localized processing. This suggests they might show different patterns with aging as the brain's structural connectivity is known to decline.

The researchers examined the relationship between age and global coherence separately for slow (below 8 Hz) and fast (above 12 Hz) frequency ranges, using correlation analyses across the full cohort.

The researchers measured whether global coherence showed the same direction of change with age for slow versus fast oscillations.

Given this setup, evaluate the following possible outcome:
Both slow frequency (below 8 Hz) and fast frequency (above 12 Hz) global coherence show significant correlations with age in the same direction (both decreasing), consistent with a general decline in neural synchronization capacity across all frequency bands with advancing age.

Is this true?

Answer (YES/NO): NO